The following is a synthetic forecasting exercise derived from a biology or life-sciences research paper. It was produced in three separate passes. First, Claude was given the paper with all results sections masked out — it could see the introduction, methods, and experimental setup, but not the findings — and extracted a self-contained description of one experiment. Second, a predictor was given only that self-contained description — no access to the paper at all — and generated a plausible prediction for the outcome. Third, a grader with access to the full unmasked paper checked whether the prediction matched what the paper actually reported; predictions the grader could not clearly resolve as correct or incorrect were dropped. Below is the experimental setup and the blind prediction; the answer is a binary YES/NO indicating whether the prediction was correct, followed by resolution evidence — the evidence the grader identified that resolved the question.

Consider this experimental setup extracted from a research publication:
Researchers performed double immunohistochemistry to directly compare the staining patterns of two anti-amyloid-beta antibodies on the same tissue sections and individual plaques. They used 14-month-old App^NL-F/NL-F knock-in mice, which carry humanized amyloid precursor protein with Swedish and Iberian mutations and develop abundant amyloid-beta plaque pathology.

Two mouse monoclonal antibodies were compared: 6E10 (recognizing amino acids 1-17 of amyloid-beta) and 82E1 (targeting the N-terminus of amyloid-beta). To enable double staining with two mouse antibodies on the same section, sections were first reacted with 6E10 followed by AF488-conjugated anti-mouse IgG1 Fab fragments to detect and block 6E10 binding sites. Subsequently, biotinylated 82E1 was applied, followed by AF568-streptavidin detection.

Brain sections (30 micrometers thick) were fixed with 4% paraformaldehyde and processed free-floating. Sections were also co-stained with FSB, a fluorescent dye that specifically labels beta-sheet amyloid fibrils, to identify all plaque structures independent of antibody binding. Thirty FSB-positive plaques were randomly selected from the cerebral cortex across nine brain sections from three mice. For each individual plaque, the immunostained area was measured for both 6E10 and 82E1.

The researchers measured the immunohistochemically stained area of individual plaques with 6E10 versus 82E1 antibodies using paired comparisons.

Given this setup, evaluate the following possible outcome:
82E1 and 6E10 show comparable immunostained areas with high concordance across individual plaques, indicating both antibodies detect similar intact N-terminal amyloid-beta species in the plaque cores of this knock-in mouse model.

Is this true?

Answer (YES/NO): NO